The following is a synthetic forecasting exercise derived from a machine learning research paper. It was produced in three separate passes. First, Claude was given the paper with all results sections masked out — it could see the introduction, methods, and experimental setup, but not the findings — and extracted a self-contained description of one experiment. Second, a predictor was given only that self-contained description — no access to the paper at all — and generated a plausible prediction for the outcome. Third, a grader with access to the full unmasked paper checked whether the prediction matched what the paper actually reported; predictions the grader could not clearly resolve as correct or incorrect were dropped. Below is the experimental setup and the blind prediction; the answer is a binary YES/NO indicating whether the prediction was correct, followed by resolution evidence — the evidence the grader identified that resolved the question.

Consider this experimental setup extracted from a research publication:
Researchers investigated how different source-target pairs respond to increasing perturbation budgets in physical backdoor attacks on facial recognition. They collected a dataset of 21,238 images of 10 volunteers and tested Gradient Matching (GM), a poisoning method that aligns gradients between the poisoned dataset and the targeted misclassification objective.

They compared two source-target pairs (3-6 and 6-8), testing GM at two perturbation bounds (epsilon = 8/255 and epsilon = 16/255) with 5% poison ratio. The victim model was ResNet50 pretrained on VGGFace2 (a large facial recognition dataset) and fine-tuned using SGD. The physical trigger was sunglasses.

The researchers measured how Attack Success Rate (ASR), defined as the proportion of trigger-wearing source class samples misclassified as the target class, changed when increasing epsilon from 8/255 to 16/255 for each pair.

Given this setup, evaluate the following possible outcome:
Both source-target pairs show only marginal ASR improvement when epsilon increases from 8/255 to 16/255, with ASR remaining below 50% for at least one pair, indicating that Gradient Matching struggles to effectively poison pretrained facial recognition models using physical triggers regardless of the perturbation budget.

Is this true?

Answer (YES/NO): NO